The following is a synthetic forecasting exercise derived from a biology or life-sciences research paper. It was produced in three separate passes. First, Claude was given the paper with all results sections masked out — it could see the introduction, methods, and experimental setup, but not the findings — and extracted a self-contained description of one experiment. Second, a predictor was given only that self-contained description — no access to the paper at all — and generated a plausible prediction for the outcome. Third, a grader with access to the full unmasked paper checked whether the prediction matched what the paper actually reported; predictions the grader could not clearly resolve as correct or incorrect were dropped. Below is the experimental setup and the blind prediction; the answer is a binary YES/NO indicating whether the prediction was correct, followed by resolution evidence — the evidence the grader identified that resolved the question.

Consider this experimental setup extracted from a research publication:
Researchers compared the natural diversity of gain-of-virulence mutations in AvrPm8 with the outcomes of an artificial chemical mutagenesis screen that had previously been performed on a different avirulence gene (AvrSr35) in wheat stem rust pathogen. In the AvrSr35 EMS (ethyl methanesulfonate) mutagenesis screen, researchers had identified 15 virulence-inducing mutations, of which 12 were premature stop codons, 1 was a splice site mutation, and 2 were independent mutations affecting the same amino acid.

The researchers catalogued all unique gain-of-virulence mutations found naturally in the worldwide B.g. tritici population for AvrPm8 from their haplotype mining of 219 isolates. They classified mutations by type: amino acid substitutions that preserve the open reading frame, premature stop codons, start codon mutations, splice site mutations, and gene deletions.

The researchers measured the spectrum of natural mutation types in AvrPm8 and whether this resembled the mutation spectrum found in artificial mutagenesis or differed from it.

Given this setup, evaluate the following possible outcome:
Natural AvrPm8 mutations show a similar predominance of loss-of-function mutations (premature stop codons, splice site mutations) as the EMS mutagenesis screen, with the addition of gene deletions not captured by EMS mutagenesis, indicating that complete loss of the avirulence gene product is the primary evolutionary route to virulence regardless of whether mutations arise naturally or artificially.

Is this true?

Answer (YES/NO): YES